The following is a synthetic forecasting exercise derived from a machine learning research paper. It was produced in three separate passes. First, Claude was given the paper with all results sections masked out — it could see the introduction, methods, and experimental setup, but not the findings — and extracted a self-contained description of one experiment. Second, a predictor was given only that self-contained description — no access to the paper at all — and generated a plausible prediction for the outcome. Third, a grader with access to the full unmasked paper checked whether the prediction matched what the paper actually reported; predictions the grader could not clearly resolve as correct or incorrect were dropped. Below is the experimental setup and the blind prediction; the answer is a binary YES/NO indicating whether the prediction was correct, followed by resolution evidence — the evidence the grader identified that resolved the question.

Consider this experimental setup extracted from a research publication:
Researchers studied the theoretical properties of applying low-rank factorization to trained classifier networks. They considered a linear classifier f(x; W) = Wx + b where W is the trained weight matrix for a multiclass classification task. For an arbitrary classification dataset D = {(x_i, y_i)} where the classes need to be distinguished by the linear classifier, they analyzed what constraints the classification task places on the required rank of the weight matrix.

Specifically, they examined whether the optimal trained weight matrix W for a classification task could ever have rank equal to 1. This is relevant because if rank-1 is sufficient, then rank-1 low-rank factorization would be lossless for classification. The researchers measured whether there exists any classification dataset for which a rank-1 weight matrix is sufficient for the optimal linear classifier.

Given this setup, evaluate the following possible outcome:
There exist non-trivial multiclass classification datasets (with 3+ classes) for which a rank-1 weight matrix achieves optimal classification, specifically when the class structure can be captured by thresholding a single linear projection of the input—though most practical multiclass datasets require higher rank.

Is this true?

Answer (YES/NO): NO